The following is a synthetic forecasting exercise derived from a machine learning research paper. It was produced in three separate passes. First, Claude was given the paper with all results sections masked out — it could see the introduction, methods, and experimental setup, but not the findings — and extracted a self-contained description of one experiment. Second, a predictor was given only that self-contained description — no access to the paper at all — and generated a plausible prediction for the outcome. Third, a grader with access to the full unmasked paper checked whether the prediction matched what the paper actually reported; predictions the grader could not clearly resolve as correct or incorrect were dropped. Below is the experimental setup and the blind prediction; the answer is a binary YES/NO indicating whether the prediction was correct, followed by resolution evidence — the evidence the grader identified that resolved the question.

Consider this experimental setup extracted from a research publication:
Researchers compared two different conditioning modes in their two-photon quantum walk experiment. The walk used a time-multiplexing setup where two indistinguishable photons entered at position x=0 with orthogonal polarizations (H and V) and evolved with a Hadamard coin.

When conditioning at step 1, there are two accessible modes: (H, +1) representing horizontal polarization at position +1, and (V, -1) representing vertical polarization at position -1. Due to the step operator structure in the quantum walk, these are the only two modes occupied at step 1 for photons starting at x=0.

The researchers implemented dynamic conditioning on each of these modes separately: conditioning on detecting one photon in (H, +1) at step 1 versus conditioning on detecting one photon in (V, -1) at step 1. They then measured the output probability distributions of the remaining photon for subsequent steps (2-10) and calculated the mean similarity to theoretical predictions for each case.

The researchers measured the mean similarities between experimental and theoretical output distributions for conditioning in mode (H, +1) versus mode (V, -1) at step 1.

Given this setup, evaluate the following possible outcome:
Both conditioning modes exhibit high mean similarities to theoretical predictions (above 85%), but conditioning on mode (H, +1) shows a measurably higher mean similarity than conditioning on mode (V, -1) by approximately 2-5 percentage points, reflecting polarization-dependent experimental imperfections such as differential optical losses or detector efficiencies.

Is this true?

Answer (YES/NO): NO